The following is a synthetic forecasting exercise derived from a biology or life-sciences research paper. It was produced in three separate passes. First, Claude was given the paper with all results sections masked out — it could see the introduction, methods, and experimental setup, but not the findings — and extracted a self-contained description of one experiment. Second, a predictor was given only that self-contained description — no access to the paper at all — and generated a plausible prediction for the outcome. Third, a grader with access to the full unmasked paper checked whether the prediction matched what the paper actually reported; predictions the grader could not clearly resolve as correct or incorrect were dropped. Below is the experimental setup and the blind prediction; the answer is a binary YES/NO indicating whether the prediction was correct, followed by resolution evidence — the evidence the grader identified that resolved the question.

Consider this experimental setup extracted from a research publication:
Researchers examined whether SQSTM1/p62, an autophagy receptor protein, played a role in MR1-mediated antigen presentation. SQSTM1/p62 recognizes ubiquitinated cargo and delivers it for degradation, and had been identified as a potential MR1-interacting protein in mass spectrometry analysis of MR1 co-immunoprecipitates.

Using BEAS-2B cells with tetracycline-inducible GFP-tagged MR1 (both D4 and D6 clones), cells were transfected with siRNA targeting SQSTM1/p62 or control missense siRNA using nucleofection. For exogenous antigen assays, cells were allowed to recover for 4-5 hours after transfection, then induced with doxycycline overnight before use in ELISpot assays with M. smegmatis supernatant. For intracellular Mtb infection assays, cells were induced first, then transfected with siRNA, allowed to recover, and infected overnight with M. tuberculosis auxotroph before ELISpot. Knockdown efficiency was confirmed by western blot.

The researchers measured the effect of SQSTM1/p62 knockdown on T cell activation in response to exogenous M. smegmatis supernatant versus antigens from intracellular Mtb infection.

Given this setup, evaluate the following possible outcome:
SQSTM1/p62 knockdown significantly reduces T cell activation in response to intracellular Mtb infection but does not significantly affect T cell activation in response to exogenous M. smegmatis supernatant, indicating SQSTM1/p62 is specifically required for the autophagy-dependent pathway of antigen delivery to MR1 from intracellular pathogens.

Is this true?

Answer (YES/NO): NO